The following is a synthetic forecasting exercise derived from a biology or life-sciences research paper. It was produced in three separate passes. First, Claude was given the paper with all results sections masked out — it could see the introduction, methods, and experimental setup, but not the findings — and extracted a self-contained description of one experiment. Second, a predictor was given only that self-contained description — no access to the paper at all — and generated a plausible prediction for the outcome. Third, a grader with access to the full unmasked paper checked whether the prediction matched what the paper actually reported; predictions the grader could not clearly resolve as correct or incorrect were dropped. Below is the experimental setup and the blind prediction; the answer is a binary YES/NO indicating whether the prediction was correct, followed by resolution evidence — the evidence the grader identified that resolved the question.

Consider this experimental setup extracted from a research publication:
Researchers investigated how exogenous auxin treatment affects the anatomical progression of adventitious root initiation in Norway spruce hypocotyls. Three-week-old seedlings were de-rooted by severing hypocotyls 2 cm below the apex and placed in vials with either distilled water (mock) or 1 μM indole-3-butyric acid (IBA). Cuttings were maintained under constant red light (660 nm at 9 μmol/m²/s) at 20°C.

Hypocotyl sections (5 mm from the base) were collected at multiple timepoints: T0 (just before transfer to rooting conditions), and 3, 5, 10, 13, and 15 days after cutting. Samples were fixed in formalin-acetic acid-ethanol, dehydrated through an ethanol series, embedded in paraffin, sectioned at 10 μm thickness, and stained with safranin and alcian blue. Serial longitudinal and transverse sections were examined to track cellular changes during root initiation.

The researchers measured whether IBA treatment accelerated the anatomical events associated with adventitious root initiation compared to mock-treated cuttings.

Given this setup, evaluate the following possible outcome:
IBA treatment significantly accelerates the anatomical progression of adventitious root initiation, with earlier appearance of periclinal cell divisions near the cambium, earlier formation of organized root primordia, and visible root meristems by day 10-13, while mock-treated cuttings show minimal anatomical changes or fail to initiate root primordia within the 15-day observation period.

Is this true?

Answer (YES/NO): NO